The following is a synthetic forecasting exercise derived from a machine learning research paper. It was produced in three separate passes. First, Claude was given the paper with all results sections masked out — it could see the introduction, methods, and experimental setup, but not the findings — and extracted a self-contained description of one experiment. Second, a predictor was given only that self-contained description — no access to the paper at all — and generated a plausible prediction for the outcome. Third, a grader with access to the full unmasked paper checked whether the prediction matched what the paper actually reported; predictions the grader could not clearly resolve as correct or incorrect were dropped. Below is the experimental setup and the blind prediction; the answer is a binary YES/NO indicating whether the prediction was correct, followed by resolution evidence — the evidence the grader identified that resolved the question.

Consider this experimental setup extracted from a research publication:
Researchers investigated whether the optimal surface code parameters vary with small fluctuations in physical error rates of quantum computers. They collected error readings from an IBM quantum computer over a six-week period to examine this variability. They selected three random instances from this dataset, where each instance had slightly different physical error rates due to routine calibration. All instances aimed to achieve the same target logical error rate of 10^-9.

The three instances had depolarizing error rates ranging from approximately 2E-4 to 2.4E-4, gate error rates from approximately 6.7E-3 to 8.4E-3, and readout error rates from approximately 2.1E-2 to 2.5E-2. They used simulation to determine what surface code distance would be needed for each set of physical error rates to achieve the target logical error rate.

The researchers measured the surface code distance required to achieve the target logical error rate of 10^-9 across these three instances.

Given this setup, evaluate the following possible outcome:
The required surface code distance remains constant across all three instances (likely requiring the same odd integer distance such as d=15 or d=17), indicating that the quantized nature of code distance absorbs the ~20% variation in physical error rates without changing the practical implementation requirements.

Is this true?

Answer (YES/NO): NO